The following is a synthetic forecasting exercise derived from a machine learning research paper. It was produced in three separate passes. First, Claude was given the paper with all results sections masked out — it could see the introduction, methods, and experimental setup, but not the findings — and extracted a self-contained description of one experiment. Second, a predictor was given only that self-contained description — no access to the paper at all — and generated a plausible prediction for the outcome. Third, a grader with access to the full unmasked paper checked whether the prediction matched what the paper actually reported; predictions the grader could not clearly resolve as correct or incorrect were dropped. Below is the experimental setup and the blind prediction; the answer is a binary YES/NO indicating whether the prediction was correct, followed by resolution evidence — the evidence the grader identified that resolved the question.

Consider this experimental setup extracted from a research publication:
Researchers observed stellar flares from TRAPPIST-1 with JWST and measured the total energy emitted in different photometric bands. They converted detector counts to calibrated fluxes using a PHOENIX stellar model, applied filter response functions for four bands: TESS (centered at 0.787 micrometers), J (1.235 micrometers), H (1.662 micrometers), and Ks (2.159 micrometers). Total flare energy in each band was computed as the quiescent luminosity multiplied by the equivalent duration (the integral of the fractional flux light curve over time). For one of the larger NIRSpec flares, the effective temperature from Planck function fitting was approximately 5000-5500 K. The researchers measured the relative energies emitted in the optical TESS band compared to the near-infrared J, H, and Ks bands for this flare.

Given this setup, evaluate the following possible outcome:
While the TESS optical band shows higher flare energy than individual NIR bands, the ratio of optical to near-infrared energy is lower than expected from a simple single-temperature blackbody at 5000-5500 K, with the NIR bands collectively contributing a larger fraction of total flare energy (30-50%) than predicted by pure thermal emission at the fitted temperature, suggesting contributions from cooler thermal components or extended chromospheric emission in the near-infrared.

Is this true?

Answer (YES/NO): NO